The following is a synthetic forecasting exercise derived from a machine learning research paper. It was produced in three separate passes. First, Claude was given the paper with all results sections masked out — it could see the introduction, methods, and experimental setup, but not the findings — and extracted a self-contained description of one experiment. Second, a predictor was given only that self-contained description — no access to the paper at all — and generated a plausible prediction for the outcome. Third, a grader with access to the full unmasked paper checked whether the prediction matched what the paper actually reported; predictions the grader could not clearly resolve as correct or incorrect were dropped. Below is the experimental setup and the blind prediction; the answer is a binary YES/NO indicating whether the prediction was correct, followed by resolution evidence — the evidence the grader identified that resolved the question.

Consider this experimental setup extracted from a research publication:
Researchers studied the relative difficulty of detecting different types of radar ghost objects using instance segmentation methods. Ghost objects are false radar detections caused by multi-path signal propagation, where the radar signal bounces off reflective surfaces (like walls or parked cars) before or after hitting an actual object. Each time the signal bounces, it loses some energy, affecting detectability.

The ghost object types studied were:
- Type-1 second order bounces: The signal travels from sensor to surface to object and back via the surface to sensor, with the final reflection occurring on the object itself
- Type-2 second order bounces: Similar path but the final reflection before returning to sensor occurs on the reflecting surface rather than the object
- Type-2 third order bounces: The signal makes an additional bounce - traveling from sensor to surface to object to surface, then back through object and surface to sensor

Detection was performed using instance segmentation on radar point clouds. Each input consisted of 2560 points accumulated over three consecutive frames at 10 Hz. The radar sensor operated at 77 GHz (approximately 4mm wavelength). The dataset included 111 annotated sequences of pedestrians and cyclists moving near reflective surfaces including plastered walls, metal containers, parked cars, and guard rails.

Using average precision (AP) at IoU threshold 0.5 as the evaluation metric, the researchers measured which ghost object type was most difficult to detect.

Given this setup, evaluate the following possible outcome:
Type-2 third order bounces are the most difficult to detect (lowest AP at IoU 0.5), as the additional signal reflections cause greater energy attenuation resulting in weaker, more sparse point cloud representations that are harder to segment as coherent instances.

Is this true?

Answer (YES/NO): YES